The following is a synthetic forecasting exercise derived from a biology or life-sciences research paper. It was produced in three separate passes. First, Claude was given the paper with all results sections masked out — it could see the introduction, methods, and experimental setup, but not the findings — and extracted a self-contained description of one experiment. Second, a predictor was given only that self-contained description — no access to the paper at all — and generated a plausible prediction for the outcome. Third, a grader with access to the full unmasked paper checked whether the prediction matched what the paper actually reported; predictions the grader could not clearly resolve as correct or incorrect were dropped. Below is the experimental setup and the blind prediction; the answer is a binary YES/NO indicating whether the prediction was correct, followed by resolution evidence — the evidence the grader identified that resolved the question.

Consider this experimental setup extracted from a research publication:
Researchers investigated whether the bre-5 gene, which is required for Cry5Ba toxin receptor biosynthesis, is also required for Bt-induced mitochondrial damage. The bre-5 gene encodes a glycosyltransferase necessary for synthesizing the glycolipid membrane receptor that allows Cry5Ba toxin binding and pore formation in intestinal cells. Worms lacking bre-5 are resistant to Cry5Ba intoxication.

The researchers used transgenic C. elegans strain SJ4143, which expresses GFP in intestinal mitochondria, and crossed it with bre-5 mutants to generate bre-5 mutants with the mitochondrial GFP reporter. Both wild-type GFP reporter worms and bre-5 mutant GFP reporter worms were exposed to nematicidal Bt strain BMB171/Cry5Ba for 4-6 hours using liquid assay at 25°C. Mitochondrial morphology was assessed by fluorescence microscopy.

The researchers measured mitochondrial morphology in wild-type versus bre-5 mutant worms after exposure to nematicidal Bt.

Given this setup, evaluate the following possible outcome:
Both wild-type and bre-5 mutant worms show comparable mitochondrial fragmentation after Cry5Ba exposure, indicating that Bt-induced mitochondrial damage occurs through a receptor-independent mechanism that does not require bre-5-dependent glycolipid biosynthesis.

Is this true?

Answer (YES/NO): NO